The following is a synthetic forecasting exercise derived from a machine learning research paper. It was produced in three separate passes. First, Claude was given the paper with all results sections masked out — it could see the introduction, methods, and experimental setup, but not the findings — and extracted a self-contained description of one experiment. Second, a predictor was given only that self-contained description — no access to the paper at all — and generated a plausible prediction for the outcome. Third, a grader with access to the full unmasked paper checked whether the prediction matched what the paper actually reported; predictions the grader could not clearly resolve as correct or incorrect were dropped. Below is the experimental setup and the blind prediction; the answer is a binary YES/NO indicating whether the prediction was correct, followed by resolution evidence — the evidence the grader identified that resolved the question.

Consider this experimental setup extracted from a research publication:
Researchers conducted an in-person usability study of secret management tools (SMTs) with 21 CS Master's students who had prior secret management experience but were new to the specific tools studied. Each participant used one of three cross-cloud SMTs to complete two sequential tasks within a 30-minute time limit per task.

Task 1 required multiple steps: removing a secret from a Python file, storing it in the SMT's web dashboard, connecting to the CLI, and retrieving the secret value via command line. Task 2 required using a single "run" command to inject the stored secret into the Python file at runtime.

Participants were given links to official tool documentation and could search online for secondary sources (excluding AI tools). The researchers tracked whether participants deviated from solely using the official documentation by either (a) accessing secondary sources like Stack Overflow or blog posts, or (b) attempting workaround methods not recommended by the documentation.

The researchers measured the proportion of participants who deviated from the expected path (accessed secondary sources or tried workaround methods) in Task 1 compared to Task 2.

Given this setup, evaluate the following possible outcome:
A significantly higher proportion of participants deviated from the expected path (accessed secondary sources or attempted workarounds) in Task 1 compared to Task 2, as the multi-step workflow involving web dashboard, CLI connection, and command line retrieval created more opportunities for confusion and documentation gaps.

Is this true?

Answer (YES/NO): NO